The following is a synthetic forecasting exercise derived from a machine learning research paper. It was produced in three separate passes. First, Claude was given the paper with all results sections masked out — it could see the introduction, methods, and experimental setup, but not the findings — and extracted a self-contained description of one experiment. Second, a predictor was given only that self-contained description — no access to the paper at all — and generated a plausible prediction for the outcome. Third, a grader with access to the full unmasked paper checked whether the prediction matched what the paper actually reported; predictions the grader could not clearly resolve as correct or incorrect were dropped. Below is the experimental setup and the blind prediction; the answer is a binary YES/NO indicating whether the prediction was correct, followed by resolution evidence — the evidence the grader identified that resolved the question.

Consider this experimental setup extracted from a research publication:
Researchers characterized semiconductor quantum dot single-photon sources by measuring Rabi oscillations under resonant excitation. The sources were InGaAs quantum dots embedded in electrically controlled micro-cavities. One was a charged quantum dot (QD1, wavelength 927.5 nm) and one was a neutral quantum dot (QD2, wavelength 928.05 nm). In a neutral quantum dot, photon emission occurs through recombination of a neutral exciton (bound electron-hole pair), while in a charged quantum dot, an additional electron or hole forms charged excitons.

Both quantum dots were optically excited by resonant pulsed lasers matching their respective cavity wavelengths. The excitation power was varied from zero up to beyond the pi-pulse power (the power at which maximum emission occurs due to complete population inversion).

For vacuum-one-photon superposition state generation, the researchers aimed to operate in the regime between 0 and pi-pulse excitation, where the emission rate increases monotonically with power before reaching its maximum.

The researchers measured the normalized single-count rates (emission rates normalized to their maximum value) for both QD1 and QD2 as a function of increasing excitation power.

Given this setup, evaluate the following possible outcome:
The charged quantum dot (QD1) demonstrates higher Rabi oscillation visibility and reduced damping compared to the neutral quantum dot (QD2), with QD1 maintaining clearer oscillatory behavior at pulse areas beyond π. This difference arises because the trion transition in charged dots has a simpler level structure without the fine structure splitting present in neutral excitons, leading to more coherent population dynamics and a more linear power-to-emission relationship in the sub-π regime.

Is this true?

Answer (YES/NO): NO